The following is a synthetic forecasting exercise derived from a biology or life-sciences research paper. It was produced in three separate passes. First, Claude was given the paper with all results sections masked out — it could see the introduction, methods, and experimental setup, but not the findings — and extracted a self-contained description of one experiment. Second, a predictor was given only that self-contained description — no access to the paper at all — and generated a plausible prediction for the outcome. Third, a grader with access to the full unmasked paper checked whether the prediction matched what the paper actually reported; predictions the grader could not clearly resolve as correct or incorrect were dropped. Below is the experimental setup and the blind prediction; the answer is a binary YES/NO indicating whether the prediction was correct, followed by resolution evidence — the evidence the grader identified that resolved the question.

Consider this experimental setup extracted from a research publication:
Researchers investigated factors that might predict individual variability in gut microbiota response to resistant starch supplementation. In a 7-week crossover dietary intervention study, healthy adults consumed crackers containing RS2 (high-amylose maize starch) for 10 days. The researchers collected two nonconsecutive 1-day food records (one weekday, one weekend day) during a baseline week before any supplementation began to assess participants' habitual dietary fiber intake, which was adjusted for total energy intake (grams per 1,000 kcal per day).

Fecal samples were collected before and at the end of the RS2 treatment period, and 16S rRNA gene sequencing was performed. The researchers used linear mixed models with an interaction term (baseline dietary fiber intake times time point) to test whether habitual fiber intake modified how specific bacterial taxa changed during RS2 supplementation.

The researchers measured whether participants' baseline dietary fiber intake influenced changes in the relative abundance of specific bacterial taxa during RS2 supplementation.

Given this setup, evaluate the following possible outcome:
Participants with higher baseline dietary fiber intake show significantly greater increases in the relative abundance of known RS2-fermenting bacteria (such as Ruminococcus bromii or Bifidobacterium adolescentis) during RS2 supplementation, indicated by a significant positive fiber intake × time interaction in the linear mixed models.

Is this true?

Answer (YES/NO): NO